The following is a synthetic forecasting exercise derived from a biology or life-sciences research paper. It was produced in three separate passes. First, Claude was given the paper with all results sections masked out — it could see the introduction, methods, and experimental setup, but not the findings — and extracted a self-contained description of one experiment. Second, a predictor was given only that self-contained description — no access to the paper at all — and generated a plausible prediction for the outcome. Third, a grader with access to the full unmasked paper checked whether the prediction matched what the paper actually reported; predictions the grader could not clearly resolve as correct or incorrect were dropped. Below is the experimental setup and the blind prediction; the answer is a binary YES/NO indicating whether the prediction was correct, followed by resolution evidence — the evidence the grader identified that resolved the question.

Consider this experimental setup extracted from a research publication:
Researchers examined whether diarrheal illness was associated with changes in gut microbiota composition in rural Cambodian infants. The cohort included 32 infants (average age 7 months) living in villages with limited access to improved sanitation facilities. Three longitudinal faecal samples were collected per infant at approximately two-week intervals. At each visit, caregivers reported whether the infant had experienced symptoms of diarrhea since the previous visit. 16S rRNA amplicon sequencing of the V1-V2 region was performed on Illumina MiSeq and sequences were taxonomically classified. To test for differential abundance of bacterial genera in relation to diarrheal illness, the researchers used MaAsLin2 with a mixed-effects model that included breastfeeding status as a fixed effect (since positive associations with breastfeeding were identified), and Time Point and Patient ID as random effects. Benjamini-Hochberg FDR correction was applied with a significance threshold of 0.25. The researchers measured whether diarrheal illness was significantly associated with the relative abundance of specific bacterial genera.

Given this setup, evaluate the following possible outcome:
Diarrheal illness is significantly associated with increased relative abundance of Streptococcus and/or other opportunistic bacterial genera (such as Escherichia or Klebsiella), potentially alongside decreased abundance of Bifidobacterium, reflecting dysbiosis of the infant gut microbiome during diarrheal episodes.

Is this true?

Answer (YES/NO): NO